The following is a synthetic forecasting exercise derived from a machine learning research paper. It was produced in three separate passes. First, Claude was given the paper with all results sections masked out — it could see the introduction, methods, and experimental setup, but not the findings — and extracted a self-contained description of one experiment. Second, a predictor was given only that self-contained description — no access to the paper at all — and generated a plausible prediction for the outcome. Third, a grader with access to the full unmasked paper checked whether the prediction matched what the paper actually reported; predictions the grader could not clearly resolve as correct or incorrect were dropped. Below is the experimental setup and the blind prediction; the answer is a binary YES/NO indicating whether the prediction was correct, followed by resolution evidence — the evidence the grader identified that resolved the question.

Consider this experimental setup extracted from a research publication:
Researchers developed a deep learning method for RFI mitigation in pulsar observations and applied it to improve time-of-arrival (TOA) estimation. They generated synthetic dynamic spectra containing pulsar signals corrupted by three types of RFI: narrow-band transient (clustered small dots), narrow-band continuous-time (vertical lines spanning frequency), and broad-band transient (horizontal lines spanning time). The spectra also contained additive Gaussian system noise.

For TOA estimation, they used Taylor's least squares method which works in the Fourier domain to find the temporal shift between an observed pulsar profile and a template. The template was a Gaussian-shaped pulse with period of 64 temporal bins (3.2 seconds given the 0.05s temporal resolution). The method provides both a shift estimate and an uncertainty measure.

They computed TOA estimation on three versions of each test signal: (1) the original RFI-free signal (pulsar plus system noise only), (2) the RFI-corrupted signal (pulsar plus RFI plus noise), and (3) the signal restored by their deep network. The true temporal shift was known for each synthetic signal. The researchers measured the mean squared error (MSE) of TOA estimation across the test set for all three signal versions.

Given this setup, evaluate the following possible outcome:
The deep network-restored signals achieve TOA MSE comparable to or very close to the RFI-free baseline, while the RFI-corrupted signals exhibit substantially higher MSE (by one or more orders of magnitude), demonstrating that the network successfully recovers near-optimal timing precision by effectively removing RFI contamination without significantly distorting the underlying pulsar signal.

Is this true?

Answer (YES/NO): YES